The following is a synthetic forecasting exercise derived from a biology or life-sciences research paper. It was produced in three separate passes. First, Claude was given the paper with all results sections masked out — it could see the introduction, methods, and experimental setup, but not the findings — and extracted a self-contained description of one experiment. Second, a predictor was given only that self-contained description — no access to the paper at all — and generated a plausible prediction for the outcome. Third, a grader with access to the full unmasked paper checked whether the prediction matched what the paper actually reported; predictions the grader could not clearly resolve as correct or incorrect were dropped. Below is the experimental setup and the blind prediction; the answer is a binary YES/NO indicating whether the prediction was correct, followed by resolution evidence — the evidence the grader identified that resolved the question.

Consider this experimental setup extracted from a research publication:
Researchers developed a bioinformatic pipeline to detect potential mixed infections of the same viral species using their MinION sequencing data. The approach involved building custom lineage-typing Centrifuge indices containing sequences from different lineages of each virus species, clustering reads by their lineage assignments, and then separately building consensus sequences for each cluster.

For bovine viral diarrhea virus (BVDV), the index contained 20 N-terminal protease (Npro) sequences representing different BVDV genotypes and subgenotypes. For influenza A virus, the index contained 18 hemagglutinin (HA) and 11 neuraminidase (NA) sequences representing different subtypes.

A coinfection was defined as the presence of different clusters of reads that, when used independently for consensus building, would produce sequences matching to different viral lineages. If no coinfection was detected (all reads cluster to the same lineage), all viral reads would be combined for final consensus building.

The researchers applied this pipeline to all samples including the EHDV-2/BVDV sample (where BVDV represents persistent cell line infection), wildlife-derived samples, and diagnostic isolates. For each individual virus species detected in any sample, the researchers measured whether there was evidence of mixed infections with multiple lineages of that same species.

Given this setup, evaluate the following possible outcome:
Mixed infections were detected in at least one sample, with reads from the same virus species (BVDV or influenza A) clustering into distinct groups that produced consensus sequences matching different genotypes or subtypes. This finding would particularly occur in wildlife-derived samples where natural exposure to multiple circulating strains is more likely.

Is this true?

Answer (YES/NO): NO